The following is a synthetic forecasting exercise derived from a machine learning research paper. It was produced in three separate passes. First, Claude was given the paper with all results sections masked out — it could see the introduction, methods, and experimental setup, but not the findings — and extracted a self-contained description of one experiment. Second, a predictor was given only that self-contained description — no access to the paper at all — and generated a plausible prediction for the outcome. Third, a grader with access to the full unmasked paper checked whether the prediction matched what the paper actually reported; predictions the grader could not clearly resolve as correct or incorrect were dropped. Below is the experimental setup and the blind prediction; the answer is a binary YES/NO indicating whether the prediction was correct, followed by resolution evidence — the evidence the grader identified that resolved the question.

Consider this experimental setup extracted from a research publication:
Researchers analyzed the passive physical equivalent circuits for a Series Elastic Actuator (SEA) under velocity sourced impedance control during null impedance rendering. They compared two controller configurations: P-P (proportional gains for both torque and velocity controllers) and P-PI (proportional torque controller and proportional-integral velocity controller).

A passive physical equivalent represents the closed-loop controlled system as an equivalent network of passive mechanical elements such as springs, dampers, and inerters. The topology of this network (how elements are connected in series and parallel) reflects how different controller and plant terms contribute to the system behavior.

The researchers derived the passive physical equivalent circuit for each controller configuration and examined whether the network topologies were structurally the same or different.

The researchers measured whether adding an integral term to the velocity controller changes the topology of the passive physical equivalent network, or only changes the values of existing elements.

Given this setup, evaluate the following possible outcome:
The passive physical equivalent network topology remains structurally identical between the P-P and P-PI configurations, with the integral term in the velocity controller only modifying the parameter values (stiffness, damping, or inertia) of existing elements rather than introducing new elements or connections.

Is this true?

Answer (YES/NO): NO